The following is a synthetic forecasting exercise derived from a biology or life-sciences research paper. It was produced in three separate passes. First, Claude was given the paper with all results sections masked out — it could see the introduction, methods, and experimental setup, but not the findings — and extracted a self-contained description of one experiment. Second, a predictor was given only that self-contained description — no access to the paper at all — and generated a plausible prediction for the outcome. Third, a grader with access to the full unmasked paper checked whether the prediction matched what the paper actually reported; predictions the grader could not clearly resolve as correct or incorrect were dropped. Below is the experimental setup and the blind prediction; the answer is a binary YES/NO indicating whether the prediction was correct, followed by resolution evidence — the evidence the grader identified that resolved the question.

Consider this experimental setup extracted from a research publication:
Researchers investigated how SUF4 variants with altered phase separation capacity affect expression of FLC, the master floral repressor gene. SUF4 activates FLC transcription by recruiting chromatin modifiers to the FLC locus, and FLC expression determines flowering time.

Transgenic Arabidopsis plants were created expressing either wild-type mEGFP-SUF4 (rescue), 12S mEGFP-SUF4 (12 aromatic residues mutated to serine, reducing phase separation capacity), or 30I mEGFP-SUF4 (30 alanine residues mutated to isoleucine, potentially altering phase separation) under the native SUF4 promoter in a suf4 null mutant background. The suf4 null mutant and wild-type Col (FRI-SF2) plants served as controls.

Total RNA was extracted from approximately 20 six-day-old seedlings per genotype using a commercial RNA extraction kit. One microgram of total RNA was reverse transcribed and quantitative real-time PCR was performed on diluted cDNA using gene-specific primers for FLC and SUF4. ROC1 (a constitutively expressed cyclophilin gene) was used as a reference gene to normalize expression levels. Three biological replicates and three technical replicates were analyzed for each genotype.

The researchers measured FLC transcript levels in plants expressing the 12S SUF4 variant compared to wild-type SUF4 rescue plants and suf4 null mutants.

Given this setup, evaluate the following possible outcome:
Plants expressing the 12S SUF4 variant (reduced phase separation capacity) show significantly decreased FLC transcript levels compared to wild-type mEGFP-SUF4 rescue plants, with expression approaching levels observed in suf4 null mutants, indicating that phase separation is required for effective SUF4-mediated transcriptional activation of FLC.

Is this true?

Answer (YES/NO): YES